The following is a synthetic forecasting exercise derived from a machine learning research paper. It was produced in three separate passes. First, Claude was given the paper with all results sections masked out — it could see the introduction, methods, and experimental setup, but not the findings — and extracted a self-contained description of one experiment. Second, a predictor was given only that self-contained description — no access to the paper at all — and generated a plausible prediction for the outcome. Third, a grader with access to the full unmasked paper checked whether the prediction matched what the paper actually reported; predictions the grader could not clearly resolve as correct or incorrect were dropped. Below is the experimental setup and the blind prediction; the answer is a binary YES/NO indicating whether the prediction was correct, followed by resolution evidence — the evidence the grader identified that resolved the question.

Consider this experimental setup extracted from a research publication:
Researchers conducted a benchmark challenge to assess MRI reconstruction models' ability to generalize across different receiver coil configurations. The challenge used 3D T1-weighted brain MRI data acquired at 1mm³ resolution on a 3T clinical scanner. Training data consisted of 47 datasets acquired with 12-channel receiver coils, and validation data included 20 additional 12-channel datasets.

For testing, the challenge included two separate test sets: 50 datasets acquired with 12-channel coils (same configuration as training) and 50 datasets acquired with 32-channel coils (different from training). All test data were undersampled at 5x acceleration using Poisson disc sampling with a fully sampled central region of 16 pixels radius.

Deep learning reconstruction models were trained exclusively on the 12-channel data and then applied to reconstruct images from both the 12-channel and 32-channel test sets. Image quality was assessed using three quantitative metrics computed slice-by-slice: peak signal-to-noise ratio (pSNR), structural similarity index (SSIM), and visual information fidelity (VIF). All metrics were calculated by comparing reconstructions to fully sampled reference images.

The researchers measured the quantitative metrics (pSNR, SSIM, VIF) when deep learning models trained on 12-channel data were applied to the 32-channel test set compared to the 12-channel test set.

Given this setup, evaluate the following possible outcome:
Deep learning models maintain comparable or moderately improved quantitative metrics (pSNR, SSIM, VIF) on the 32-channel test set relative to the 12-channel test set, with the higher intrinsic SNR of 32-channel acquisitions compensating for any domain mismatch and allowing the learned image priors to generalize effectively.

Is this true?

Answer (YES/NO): NO